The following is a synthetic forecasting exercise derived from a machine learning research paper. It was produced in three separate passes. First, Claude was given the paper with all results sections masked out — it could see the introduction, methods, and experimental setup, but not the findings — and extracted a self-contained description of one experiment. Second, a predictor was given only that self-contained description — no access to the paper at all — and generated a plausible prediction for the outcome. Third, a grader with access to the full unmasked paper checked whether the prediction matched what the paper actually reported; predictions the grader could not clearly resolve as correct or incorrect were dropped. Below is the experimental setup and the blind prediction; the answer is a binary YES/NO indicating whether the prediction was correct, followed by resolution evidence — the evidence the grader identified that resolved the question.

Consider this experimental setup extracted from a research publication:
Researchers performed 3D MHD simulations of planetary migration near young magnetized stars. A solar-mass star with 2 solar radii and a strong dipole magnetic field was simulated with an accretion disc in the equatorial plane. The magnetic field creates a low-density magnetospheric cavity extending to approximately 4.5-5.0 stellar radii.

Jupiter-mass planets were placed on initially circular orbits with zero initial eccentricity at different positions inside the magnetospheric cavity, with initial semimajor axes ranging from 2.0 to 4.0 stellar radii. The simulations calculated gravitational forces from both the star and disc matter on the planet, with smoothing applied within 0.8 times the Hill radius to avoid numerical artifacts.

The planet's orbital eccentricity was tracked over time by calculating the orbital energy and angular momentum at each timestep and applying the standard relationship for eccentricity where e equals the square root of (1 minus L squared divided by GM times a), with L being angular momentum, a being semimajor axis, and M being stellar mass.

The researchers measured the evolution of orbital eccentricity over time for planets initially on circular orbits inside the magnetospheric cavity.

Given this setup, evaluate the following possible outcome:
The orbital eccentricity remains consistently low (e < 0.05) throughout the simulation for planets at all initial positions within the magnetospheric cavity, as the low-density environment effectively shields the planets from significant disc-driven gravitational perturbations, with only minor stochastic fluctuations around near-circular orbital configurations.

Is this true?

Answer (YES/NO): NO